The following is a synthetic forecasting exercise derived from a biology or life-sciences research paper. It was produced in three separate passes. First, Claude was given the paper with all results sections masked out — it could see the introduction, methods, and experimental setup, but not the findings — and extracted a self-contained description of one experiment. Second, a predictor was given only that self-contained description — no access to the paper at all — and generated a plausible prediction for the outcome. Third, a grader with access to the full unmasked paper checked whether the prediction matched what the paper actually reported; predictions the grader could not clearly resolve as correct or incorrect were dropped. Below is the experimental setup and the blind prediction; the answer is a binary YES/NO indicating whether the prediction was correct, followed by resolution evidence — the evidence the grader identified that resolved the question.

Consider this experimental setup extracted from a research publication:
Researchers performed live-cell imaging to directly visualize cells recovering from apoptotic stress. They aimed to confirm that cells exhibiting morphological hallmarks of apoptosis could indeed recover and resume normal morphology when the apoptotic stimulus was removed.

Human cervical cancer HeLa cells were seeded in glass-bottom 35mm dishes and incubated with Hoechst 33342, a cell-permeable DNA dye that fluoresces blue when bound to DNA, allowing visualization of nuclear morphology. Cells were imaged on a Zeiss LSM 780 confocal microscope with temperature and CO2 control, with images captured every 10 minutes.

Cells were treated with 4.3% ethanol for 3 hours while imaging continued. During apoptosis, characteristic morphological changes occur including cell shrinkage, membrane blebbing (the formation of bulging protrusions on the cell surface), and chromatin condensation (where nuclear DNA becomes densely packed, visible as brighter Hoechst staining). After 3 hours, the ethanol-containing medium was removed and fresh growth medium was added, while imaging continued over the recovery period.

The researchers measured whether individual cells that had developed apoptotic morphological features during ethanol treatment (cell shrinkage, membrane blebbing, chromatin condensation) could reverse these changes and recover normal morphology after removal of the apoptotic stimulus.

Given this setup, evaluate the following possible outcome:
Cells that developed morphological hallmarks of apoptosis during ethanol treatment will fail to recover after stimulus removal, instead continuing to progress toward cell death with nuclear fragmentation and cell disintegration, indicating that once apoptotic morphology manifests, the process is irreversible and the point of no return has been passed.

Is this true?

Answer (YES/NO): NO